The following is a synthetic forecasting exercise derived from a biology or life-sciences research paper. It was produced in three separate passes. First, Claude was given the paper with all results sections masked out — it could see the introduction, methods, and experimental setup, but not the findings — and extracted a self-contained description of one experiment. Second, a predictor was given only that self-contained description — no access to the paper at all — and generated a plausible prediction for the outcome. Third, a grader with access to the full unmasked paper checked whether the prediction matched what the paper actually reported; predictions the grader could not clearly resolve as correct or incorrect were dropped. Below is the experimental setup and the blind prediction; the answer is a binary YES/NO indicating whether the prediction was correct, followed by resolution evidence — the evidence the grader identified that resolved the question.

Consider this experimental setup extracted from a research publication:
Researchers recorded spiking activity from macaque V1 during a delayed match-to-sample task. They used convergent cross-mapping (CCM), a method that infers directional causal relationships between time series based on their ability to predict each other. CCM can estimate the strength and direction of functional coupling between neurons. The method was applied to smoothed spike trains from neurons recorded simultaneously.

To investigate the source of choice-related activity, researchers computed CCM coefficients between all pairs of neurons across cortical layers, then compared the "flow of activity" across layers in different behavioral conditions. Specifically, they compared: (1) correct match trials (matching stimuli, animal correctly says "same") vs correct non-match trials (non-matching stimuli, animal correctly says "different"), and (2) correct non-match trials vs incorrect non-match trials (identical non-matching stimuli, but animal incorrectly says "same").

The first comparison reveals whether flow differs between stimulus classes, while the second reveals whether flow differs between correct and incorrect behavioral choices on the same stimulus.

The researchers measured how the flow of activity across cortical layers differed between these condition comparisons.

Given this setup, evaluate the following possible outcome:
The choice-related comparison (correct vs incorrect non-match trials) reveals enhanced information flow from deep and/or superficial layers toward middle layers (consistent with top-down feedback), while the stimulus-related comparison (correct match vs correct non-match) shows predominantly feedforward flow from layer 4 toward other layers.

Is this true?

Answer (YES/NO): NO